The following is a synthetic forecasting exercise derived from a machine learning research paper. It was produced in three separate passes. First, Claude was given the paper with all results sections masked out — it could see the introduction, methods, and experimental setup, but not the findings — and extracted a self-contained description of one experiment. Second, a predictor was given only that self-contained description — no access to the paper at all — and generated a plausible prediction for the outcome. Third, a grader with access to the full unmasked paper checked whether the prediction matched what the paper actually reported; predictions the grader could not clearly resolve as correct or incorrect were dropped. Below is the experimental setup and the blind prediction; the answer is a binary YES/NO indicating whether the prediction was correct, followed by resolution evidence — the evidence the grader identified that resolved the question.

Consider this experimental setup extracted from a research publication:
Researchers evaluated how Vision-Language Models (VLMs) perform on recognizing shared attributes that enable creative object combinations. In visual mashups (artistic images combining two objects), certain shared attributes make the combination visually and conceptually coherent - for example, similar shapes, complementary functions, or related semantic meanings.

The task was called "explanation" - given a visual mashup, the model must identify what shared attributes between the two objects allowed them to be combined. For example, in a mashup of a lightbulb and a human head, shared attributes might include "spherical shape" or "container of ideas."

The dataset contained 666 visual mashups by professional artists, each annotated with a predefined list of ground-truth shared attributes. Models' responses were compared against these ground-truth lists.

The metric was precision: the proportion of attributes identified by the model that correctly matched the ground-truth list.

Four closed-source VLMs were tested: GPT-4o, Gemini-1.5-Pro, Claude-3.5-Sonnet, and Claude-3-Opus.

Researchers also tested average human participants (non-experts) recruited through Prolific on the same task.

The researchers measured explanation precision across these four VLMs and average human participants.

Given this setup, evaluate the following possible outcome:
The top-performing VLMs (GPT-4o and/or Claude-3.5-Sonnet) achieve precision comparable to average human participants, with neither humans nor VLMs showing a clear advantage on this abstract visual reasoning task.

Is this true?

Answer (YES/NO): NO